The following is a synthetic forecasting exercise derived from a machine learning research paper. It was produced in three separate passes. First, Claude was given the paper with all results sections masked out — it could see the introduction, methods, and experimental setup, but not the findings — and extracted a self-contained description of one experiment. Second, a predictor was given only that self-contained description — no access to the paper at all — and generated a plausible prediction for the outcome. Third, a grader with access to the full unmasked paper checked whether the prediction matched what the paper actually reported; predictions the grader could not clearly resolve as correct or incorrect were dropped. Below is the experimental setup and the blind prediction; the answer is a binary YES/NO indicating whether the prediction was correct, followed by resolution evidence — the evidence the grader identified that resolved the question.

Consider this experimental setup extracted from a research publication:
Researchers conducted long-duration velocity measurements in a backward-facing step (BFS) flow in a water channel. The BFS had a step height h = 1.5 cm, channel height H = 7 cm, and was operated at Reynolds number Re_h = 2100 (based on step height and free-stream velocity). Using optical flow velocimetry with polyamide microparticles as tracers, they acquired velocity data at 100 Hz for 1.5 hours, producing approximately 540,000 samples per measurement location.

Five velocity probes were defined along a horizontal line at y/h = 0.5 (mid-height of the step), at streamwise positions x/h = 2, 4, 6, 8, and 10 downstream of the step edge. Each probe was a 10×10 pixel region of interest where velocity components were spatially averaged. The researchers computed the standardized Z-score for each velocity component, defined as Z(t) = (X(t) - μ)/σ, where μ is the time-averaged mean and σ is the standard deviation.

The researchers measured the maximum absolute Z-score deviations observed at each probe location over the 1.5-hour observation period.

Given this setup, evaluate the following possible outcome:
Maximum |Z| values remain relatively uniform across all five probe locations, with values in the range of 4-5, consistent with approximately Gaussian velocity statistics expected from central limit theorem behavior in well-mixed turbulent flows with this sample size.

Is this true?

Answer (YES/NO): NO